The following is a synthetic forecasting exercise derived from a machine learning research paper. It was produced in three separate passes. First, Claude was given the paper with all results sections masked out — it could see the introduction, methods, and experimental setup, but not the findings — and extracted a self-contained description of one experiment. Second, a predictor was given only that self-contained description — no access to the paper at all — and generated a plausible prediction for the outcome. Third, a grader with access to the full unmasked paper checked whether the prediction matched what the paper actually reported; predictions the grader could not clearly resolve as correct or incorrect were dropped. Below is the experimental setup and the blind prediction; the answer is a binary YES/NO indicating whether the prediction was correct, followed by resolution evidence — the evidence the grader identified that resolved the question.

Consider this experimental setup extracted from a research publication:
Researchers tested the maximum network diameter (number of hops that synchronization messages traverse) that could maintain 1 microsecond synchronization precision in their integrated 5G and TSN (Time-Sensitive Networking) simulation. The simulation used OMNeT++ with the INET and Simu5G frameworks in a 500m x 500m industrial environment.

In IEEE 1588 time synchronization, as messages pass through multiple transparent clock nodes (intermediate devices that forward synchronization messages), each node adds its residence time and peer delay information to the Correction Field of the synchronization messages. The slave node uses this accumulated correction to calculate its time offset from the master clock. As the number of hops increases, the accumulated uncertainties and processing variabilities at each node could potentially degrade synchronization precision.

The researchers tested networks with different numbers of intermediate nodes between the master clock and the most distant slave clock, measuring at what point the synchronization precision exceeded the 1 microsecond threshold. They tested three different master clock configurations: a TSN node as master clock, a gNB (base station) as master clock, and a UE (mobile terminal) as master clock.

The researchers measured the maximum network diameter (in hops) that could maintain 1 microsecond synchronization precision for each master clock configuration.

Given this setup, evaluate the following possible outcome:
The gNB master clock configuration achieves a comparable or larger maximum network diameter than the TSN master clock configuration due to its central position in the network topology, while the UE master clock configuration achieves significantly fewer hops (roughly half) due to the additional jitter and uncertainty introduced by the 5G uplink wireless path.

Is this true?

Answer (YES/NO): NO